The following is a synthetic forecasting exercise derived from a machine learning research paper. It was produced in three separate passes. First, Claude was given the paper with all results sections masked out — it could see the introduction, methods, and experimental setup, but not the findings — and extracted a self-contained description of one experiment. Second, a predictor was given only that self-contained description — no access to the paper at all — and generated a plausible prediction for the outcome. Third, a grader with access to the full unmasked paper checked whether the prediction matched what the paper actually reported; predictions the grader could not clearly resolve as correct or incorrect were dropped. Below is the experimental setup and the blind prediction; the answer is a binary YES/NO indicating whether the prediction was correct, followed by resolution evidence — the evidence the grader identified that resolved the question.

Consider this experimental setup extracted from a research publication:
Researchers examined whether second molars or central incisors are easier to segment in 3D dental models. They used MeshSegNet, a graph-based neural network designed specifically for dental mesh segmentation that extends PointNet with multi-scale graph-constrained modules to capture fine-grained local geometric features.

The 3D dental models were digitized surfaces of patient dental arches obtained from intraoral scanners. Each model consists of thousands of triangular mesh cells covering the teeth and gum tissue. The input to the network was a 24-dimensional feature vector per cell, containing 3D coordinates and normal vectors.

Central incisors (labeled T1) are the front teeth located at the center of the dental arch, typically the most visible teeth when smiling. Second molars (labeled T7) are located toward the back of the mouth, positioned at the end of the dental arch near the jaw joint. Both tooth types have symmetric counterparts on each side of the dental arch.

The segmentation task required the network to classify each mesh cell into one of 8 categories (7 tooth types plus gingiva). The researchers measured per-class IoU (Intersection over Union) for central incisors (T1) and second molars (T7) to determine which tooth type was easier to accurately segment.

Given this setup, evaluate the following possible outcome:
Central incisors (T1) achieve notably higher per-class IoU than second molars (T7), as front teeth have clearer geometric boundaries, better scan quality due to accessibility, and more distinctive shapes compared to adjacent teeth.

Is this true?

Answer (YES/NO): NO